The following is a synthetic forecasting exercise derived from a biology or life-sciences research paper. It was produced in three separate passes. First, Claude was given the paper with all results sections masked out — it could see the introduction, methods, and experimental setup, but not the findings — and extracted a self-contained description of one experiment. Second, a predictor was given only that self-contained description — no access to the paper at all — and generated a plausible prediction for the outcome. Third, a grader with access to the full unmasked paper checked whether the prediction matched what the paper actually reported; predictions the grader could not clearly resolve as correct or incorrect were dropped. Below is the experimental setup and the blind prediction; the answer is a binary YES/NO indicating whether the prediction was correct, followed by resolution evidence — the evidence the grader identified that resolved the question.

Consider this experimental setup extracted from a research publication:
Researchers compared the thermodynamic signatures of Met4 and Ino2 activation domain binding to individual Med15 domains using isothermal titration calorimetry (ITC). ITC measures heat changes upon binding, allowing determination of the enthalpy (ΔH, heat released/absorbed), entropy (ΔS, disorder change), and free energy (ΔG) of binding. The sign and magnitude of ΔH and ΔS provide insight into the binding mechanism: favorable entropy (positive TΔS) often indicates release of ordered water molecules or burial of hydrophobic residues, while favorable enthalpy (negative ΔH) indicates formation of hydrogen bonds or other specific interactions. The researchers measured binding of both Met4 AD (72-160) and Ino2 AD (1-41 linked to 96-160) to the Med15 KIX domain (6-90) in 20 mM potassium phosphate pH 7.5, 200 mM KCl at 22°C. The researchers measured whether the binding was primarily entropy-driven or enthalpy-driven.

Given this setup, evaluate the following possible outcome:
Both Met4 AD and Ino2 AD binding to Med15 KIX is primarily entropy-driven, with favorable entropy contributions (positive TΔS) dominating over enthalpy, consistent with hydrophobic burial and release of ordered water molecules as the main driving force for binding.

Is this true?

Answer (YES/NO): NO